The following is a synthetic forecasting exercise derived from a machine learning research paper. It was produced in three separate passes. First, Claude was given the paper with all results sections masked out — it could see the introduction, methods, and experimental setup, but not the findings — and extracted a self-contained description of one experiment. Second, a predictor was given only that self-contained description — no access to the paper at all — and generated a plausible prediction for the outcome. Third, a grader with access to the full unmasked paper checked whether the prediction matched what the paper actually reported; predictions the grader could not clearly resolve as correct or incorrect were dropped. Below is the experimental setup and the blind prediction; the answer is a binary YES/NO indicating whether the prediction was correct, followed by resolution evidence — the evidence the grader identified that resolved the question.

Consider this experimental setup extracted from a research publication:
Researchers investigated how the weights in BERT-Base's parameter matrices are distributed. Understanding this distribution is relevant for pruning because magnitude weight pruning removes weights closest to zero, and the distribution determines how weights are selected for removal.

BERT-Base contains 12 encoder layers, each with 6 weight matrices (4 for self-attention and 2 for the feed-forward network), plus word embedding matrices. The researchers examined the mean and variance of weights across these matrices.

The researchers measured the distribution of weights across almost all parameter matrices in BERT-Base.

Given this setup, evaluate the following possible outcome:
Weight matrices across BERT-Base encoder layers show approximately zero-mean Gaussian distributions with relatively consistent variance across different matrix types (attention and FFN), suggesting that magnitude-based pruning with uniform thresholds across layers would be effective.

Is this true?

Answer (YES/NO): YES